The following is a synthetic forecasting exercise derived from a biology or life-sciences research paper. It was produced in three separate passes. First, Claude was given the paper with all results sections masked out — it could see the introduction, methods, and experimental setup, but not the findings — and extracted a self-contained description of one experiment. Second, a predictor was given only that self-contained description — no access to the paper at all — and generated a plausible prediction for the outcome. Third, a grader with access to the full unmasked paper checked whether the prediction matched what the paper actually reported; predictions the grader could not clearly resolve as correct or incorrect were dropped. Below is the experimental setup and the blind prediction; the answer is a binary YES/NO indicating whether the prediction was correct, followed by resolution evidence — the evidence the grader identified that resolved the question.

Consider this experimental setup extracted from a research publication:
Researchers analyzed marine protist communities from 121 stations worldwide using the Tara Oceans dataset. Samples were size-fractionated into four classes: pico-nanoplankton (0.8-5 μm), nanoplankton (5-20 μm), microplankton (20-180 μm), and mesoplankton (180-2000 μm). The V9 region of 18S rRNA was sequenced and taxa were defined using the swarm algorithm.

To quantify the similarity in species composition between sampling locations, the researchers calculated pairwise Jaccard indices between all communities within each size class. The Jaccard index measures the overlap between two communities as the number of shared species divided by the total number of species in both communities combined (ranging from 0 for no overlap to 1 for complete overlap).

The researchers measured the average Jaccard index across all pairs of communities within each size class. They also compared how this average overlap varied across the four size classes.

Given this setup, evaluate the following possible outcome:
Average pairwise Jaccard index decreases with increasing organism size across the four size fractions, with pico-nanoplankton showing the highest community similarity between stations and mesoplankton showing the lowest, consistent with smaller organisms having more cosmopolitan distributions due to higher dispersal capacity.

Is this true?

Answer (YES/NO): YES